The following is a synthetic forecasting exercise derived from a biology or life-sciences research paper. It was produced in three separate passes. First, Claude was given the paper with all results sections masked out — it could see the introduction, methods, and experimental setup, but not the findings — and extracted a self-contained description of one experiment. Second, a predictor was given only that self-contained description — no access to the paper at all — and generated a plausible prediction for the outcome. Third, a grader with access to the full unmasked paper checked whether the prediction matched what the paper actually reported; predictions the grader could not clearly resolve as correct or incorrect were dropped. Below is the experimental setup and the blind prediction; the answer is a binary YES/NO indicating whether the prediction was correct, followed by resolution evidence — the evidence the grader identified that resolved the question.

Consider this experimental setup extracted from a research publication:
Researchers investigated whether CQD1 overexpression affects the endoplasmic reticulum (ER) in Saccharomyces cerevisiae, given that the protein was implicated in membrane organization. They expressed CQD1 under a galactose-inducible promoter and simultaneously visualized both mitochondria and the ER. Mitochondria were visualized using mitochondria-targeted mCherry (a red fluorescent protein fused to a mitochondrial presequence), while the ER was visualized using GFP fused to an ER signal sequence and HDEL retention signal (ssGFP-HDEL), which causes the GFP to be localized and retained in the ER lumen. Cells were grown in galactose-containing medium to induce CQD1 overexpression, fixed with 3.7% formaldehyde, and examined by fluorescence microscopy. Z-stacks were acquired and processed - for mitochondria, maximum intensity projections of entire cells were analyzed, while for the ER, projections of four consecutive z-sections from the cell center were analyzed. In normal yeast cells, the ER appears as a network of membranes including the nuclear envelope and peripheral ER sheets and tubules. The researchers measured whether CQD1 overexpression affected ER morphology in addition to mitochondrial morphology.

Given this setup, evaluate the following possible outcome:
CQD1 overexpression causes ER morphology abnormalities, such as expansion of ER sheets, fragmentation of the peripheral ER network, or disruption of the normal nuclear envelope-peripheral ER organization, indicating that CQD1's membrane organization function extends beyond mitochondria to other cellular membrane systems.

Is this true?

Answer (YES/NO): YES